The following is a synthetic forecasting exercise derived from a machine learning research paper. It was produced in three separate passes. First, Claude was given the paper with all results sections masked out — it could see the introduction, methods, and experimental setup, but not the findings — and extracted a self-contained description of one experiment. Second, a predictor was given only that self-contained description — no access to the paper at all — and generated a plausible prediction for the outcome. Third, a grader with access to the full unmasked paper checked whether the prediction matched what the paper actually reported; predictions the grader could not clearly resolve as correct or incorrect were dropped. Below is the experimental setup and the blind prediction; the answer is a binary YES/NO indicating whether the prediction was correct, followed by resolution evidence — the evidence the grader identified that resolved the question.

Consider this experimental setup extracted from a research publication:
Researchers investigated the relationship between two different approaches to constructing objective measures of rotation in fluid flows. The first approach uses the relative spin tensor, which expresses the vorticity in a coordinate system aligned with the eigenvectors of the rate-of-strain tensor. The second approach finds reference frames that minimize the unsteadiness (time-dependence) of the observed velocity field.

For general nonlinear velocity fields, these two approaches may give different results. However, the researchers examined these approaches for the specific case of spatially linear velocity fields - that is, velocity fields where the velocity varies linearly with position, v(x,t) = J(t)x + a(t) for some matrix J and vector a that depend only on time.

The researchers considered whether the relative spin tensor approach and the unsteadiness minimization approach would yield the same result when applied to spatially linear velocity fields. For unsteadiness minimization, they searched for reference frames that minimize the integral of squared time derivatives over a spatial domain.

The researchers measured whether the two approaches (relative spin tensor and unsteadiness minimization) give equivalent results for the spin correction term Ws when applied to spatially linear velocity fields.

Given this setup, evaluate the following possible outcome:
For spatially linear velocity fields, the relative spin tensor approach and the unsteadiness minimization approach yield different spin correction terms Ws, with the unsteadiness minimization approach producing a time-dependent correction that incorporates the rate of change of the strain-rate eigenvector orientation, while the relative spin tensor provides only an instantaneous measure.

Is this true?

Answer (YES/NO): NO